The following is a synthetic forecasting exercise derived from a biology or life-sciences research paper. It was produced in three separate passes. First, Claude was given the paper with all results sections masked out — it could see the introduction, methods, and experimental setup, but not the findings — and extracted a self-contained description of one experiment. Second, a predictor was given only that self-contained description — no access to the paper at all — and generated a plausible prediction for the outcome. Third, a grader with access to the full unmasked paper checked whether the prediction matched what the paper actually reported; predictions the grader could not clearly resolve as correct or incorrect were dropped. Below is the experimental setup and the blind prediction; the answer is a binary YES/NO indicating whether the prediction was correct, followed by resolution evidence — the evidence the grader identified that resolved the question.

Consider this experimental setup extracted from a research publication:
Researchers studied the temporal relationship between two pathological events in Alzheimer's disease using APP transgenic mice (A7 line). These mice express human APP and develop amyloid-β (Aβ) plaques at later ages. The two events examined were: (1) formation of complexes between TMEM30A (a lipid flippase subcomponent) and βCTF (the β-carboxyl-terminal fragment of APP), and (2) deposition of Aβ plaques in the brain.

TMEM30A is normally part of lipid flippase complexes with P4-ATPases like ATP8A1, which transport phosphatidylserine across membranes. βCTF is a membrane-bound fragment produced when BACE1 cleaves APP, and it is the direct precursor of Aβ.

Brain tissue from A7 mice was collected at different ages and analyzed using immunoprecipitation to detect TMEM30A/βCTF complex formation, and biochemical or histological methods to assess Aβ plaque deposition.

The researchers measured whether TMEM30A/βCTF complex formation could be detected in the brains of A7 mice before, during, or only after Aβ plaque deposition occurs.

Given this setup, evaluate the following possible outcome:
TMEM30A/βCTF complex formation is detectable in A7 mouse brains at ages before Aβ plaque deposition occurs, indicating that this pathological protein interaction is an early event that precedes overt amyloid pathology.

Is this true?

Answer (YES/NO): YES